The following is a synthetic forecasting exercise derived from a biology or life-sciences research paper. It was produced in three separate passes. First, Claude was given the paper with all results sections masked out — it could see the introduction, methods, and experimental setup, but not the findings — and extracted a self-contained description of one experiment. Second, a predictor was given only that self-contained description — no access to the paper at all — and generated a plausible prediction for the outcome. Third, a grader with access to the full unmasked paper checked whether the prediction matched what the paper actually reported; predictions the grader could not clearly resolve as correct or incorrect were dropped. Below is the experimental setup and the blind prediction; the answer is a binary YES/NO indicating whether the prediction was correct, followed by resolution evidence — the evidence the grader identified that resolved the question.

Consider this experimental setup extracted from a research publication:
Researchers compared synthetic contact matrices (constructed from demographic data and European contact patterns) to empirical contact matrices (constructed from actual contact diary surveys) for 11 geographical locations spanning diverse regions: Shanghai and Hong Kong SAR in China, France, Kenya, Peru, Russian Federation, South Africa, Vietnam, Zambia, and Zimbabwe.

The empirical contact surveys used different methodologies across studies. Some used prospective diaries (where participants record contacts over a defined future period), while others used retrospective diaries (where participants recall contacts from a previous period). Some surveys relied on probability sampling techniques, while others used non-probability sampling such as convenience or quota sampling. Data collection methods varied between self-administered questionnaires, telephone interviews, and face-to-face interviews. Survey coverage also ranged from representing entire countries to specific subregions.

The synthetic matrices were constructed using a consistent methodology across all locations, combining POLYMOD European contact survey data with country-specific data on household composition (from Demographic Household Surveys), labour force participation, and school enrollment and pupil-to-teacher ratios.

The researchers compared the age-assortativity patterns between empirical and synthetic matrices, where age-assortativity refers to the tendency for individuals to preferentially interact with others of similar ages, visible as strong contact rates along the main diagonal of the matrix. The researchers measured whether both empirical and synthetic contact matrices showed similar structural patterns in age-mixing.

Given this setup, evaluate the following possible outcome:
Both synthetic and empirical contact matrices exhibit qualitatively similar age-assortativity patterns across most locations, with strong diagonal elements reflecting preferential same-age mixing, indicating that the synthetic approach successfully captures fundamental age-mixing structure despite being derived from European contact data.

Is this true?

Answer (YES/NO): YES